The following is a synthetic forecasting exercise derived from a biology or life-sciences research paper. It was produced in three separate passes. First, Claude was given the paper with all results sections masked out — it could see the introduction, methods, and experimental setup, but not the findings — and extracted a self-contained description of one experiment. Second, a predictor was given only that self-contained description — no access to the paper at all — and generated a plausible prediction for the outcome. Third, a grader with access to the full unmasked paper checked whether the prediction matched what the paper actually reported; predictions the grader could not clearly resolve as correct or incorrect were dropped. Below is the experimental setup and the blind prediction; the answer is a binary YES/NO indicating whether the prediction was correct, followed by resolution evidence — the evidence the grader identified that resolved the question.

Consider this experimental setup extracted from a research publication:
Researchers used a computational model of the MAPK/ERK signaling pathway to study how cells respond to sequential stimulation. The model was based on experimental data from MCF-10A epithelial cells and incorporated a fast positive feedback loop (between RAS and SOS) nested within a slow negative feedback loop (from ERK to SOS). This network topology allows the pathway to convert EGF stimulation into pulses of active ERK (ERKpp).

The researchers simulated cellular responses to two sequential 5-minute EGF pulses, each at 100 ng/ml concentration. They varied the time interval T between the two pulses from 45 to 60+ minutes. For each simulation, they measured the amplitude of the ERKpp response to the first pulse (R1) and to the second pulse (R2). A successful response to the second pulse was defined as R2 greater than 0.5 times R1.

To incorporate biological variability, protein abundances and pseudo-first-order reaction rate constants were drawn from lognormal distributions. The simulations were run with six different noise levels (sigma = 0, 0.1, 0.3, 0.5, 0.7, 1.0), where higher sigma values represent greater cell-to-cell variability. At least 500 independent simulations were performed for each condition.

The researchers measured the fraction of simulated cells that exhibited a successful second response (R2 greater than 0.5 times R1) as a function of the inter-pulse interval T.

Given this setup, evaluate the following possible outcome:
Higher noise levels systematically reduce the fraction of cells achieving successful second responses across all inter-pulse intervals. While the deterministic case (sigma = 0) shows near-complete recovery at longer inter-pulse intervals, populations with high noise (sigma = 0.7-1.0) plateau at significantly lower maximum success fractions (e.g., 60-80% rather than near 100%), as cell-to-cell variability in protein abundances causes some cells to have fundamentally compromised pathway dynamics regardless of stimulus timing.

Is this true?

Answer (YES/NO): NO